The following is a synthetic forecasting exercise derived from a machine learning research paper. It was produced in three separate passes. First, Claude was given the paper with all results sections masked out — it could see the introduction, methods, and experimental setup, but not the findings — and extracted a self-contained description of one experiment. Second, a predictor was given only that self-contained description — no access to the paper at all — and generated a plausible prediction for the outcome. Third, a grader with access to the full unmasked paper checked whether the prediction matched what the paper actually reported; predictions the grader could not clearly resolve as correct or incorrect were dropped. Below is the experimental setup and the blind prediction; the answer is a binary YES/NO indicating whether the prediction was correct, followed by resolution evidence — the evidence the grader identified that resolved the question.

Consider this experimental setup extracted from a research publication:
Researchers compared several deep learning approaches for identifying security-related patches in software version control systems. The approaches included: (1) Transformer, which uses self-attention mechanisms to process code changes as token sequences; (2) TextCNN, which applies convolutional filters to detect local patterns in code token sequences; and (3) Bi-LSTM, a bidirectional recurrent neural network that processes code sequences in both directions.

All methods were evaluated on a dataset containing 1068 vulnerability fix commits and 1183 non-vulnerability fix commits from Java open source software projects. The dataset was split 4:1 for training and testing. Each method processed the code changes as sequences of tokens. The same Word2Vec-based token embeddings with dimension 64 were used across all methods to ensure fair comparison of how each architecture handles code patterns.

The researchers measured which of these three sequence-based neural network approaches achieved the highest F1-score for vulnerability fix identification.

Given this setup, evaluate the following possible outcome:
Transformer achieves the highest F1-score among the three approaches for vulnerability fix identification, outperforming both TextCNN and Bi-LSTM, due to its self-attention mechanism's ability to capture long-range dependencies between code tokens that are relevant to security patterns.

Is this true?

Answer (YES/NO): NO